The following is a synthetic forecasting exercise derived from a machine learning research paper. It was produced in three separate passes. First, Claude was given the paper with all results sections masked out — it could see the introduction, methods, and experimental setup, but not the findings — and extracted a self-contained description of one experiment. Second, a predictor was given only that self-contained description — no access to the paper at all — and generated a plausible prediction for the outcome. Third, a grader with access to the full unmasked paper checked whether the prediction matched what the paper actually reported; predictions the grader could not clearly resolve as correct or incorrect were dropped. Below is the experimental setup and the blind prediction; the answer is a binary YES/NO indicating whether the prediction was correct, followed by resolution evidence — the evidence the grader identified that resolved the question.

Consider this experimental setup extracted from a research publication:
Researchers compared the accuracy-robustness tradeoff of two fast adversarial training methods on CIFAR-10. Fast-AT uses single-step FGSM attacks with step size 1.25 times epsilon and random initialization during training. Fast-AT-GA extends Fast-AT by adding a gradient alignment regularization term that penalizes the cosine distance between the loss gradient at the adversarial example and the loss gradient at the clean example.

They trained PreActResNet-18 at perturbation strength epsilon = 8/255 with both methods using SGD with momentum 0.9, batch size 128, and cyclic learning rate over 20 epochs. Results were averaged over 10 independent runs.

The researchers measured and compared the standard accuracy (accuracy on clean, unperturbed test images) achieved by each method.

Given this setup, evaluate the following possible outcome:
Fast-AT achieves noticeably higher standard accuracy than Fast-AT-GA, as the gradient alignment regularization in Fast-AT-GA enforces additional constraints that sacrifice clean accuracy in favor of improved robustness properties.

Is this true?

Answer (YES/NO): YES